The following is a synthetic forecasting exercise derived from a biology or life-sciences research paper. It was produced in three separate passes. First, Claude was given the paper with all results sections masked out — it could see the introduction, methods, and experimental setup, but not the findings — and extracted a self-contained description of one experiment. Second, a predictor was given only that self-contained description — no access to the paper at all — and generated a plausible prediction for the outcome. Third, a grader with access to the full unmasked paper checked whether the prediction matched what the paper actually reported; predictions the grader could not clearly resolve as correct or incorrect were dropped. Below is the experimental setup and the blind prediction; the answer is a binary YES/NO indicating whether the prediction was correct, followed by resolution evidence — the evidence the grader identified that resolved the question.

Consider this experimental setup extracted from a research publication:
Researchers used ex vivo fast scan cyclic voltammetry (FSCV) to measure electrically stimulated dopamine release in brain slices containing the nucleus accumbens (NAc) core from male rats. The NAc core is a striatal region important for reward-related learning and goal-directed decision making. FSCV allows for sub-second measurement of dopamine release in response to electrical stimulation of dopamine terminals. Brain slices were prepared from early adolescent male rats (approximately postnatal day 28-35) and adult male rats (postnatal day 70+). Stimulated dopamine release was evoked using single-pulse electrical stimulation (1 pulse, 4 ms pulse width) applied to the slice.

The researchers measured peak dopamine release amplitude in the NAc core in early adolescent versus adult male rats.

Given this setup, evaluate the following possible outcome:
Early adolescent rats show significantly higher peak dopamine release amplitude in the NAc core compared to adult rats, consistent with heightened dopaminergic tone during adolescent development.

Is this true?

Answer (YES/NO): NO